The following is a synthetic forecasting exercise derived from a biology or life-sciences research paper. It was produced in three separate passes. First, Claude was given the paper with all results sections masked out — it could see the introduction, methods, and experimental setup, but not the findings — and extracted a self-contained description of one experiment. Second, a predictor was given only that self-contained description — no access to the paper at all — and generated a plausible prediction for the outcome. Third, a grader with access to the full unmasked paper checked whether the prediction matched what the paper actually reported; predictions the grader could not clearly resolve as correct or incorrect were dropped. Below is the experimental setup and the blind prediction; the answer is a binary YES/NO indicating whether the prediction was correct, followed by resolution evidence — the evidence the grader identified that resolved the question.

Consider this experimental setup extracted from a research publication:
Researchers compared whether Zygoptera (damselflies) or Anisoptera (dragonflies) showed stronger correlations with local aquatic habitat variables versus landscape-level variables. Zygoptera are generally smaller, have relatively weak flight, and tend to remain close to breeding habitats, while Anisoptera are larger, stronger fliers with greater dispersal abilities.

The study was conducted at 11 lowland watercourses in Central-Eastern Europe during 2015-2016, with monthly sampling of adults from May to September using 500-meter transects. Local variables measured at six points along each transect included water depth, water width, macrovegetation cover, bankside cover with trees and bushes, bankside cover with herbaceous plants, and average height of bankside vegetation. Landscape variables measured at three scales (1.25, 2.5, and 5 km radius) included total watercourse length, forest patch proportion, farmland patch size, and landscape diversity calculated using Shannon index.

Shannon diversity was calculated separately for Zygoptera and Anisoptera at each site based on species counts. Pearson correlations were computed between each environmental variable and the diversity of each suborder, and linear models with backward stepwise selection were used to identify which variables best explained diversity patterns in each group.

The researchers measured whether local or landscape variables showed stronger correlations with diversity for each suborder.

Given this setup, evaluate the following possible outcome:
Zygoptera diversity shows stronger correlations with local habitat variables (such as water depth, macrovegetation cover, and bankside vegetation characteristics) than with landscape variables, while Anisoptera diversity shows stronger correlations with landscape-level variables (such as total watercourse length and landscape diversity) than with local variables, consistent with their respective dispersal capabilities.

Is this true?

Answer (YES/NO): YES